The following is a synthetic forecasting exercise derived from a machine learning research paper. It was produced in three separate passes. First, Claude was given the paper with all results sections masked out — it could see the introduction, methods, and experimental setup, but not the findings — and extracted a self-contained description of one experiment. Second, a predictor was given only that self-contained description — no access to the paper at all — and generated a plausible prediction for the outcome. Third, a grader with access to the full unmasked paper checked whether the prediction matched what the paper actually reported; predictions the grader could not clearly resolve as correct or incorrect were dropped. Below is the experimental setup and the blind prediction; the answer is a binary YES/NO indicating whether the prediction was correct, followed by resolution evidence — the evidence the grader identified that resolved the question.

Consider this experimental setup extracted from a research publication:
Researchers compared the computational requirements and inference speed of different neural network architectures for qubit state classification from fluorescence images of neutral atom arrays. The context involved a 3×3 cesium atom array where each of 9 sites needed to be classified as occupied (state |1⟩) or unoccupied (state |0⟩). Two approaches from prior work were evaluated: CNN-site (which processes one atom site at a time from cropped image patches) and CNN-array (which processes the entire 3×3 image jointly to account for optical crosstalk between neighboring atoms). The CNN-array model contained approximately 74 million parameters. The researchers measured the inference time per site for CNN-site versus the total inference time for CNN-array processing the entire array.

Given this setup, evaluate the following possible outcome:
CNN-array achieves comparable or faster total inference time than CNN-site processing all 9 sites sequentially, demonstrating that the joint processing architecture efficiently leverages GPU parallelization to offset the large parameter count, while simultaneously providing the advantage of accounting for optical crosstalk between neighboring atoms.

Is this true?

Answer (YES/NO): NO